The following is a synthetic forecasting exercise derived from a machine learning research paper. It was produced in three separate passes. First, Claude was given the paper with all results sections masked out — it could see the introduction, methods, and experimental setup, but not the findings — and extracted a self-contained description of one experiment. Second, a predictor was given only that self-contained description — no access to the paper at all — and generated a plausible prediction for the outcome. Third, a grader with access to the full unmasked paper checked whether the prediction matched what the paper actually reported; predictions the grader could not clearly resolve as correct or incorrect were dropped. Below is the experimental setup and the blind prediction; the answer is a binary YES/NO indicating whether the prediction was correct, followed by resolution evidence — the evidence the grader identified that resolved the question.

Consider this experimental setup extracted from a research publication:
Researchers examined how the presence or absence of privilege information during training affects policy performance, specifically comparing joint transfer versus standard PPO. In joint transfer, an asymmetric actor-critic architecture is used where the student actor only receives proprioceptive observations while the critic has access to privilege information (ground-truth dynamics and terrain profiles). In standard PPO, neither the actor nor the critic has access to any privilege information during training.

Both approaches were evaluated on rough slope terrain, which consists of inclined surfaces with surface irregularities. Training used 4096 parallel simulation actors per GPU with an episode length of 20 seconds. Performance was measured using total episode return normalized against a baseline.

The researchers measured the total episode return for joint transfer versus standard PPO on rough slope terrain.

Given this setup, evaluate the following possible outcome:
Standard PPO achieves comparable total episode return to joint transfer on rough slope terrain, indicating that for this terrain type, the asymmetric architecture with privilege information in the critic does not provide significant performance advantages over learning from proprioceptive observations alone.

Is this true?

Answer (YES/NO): YES